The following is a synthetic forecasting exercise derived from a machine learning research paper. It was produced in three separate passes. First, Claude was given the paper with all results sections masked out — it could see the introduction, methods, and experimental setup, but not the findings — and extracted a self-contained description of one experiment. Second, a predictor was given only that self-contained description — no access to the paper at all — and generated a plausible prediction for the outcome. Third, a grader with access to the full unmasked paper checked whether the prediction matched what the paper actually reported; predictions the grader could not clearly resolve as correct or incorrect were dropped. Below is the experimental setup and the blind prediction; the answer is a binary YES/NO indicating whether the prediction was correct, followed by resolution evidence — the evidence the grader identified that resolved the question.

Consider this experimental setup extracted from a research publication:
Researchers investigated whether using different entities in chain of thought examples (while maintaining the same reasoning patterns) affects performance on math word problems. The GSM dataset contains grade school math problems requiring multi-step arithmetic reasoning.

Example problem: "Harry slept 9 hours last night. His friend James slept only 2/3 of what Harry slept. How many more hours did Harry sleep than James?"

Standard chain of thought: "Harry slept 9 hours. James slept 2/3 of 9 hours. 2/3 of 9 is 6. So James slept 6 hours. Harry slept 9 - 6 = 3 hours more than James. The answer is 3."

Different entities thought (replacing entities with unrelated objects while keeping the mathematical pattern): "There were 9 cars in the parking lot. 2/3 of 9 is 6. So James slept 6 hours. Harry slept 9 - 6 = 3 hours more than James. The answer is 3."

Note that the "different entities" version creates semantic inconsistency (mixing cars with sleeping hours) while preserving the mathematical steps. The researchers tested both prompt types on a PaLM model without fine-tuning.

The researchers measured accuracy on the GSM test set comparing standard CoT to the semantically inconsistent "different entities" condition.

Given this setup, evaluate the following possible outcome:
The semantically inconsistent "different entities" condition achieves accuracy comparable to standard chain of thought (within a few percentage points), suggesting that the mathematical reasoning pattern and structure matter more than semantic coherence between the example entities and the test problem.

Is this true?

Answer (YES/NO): NO